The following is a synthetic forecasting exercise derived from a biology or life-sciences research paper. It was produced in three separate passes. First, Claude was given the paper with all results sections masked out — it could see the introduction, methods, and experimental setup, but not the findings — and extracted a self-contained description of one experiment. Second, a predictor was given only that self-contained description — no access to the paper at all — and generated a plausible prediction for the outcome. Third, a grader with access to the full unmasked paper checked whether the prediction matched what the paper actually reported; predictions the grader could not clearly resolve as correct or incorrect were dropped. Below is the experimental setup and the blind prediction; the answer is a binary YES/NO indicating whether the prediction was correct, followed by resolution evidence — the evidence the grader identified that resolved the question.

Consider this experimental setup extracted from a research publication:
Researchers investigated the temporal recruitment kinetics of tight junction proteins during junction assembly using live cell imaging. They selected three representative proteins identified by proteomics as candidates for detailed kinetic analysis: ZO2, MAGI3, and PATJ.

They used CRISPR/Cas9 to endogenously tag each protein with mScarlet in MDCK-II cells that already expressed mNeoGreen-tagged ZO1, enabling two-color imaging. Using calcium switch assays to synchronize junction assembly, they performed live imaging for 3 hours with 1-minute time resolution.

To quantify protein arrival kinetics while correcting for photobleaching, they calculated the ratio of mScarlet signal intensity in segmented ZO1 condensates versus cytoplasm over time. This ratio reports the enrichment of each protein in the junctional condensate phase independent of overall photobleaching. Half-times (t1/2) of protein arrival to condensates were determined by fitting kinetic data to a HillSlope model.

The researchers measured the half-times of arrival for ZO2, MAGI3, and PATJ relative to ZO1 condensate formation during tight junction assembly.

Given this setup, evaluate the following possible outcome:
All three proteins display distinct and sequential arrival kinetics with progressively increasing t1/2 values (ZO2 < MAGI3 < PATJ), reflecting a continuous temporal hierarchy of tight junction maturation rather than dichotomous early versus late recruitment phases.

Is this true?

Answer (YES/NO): YES